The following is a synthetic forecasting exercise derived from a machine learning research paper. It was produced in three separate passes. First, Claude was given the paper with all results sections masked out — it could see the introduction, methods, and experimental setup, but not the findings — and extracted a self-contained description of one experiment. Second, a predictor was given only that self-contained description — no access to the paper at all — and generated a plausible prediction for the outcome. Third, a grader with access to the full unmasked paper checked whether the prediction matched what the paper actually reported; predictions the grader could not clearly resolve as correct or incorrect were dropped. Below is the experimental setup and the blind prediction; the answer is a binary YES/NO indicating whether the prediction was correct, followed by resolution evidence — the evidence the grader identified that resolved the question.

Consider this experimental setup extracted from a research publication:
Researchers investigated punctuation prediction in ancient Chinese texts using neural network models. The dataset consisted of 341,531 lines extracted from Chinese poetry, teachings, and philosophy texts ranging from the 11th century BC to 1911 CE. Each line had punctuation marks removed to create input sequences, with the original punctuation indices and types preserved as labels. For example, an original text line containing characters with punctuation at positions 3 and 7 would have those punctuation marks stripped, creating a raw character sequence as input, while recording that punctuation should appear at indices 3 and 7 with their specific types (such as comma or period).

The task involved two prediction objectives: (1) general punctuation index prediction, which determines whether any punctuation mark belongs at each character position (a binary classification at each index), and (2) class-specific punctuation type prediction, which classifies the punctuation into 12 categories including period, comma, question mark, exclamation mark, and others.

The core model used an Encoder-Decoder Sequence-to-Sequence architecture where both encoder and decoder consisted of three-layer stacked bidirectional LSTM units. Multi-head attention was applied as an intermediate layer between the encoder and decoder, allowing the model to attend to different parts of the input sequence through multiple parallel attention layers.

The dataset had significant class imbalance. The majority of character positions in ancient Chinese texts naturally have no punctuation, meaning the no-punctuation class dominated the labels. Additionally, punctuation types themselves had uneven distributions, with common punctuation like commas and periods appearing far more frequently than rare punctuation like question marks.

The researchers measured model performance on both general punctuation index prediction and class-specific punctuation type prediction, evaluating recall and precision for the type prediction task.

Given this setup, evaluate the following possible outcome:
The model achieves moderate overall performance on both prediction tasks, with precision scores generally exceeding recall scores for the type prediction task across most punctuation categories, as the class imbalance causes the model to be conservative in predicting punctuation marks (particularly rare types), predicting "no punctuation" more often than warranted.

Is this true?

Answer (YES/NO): NO